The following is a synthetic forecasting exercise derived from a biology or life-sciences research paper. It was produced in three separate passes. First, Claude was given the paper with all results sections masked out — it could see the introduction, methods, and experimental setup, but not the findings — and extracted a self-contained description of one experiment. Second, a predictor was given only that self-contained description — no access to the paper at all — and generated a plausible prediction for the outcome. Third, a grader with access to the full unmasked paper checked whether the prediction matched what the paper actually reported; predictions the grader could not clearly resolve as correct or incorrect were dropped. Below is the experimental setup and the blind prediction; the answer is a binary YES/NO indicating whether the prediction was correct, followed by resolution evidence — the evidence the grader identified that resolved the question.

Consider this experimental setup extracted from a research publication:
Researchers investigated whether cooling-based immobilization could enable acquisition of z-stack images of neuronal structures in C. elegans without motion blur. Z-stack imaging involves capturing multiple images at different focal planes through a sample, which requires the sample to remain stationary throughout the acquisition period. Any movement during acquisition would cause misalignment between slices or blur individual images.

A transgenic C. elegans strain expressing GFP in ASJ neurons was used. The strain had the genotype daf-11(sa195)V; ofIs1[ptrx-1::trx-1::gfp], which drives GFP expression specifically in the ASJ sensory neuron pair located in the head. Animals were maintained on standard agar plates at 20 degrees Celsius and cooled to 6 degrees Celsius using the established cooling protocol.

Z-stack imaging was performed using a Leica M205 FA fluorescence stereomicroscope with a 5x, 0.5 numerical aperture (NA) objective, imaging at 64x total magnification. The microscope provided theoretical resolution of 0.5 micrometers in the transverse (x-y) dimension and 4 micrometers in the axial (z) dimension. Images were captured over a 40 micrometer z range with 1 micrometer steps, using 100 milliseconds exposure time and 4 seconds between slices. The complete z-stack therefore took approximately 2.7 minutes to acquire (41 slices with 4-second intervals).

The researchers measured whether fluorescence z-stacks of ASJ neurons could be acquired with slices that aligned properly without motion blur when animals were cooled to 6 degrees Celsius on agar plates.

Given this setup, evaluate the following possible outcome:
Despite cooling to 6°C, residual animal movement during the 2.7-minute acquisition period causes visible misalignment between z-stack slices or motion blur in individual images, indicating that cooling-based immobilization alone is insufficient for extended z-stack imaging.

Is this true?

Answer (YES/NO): NO